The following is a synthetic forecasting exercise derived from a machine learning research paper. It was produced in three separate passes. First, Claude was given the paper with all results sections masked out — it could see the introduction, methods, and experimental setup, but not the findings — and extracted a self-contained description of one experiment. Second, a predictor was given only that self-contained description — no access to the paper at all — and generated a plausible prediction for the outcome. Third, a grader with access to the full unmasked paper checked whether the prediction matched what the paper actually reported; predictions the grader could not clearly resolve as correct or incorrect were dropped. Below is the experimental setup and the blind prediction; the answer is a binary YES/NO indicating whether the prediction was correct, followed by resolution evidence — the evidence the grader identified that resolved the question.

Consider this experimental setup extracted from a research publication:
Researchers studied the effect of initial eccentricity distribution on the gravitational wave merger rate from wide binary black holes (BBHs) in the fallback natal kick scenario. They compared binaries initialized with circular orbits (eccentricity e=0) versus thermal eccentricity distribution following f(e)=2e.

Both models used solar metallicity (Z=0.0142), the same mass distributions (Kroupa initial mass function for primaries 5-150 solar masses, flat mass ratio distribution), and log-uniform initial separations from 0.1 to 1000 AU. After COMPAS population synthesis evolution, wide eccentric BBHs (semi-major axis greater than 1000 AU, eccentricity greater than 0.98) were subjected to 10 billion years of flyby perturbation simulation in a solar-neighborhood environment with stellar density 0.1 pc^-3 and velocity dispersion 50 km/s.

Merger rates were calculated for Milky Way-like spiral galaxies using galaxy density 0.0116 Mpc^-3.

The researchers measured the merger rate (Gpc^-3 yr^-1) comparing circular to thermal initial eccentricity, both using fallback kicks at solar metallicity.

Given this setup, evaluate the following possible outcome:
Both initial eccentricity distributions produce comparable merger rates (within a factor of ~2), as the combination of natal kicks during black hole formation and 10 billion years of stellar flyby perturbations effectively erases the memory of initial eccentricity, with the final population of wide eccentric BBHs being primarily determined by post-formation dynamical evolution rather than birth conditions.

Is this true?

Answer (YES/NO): YES